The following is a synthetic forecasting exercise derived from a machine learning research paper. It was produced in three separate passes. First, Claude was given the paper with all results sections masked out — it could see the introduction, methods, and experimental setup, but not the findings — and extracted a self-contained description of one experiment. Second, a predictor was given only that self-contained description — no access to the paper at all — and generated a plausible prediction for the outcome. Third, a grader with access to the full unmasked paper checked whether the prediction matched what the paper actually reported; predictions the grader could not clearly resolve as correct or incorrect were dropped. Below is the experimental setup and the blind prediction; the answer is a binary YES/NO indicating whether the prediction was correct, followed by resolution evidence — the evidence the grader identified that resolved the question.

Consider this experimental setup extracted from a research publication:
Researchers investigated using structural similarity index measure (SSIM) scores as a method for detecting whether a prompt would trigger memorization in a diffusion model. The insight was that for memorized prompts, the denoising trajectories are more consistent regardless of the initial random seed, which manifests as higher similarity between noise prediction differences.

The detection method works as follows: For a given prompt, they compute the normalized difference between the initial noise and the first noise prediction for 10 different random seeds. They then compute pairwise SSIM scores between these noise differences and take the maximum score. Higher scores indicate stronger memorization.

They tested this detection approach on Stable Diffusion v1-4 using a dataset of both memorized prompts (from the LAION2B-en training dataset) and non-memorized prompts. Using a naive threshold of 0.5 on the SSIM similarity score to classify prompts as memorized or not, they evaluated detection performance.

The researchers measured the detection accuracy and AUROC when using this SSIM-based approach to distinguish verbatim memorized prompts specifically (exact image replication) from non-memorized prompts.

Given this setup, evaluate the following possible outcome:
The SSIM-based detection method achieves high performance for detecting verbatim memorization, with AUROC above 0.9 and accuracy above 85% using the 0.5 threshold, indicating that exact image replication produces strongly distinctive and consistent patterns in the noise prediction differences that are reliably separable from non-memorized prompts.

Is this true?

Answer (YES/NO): YES